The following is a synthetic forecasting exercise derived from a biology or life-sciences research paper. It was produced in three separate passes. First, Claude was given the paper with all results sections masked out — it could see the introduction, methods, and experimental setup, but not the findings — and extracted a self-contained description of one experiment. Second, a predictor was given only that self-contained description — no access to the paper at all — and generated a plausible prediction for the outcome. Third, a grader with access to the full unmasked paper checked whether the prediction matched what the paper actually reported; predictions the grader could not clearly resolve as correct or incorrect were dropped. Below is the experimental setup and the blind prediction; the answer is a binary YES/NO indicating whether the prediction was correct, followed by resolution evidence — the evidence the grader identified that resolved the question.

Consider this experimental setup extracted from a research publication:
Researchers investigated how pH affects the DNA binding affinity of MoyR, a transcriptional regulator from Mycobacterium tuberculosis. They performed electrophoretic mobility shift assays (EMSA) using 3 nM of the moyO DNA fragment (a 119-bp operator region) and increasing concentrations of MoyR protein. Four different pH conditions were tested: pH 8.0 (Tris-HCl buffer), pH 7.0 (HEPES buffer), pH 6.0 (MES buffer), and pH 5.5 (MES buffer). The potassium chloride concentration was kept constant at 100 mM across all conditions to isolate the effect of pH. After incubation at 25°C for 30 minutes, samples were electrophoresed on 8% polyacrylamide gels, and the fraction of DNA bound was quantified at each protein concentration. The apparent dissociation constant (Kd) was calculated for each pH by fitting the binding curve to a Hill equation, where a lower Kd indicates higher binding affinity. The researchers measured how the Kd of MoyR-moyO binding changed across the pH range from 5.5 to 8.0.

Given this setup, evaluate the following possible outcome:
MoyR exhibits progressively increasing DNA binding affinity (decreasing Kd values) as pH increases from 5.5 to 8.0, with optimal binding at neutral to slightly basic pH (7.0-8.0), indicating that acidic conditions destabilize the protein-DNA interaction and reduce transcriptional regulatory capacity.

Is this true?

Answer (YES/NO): YES